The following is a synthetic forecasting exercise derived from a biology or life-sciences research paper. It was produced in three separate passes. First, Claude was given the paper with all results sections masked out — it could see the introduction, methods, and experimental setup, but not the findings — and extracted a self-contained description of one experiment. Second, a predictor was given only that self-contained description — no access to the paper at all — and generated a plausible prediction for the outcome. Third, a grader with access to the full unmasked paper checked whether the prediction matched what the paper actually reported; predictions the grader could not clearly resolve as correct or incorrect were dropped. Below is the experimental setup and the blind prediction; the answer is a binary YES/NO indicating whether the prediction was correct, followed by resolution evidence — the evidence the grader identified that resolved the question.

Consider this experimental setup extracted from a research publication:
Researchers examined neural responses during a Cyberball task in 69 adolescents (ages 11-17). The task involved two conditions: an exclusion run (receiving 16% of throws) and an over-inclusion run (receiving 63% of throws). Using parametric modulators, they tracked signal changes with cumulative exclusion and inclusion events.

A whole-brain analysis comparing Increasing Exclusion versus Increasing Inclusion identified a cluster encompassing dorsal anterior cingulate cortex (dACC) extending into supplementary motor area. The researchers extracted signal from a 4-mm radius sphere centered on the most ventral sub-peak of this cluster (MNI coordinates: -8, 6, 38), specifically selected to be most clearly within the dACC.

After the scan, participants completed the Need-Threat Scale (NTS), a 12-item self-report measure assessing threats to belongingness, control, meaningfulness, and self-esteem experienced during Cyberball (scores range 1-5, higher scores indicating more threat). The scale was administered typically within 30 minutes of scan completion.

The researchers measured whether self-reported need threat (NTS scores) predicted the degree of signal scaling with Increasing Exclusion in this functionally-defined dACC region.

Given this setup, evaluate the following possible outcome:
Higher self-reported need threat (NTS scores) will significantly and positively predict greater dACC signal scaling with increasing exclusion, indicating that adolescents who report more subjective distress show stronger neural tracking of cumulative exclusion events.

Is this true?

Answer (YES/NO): NO